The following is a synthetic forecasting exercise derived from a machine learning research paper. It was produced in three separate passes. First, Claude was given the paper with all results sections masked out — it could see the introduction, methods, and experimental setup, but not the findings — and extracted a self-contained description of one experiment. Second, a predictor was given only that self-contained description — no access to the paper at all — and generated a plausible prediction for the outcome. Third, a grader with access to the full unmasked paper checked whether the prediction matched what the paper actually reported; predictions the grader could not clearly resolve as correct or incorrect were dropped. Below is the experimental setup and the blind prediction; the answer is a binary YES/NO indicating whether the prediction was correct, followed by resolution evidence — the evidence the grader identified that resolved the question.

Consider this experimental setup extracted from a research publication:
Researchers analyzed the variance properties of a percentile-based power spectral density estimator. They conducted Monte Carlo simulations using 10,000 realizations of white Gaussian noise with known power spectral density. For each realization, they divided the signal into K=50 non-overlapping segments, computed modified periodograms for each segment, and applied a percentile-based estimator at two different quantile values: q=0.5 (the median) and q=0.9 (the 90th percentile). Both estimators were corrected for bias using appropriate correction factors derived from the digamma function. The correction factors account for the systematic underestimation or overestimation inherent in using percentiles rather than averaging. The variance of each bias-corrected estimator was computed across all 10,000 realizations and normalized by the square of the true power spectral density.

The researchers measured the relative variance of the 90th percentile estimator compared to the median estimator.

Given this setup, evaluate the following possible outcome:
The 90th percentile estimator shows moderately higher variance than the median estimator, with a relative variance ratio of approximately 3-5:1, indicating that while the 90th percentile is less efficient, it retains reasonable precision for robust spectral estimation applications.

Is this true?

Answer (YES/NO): NO